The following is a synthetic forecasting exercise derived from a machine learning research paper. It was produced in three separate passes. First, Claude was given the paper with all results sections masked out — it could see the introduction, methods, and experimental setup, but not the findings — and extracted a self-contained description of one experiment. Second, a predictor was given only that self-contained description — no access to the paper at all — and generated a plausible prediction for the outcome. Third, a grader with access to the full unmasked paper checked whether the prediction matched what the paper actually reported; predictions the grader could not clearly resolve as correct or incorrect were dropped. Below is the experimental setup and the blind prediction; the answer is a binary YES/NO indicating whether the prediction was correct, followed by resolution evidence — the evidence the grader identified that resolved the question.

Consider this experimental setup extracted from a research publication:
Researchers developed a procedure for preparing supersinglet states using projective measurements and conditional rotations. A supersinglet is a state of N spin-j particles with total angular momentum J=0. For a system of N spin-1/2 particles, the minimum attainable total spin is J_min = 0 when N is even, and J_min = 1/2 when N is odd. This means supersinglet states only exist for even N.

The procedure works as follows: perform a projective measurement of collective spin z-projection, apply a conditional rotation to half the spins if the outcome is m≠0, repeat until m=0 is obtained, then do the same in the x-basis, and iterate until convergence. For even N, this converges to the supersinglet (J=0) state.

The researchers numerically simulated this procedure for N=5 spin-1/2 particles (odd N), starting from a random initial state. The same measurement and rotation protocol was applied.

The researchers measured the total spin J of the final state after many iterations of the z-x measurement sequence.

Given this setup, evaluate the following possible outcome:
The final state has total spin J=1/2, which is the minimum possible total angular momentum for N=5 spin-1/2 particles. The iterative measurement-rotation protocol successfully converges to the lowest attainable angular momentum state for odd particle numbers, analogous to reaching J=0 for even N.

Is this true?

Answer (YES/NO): YES